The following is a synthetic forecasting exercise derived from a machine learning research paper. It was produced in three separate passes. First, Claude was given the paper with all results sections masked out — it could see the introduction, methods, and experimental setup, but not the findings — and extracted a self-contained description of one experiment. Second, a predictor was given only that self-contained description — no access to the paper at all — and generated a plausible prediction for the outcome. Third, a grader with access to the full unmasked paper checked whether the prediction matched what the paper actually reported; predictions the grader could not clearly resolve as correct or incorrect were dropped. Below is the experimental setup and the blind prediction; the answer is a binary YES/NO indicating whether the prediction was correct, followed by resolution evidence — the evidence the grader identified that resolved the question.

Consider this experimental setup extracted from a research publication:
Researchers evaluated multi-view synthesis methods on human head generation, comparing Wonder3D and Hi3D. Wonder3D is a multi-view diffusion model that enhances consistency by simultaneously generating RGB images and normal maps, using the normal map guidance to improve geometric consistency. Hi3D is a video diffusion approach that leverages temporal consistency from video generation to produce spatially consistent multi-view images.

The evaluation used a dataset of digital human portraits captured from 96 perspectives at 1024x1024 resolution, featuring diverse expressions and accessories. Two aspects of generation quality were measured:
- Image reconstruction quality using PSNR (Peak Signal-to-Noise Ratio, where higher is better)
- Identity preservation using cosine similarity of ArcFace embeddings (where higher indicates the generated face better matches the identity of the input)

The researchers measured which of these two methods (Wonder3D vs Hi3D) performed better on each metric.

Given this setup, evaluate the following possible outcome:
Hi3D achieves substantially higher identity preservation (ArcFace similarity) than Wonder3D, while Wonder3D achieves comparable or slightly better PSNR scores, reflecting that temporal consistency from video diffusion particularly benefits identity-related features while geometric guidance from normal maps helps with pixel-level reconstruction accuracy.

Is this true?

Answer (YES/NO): NO